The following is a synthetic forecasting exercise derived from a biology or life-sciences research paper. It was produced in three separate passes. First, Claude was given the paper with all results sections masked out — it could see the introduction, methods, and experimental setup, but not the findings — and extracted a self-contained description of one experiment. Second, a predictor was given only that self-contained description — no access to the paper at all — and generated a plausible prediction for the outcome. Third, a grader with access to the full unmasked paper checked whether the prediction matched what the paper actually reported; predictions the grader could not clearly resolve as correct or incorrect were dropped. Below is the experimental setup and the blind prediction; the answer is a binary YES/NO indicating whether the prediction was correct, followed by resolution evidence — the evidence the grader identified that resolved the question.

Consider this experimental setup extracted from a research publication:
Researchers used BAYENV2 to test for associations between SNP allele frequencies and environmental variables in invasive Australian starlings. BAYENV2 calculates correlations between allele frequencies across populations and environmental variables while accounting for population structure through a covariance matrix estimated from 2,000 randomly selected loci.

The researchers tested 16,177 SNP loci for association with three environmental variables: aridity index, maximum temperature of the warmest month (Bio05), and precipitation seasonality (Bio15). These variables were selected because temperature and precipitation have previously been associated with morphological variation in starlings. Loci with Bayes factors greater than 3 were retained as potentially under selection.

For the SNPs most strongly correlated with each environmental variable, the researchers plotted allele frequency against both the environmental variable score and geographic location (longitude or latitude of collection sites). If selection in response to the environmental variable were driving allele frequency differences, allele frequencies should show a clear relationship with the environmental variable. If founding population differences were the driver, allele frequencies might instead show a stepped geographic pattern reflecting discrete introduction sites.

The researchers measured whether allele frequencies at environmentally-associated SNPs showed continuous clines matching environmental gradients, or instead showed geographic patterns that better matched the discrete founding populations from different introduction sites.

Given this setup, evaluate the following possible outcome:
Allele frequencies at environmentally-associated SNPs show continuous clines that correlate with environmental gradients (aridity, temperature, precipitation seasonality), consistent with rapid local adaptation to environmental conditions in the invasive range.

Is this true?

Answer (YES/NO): NO